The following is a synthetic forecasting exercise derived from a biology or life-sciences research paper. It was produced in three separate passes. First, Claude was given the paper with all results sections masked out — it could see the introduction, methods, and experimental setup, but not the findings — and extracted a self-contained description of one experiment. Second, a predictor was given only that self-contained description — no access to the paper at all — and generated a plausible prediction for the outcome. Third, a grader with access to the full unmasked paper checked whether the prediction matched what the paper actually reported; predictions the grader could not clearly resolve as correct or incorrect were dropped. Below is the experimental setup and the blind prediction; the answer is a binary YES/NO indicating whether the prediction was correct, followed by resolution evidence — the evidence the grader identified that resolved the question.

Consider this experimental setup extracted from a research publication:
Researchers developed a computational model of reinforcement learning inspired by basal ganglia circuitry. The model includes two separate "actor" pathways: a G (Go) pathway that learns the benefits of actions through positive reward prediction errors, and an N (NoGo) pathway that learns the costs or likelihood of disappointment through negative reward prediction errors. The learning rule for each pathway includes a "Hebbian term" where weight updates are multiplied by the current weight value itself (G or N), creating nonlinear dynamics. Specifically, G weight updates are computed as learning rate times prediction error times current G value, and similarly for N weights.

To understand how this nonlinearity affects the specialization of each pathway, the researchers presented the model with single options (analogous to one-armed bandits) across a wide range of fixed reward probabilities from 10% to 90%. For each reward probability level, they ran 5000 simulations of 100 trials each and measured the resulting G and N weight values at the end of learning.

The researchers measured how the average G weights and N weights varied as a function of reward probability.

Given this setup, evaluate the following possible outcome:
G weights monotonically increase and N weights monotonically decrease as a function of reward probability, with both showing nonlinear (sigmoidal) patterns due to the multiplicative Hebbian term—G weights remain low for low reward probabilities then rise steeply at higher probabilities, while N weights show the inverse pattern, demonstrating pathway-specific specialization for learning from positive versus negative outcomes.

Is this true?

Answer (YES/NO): NO